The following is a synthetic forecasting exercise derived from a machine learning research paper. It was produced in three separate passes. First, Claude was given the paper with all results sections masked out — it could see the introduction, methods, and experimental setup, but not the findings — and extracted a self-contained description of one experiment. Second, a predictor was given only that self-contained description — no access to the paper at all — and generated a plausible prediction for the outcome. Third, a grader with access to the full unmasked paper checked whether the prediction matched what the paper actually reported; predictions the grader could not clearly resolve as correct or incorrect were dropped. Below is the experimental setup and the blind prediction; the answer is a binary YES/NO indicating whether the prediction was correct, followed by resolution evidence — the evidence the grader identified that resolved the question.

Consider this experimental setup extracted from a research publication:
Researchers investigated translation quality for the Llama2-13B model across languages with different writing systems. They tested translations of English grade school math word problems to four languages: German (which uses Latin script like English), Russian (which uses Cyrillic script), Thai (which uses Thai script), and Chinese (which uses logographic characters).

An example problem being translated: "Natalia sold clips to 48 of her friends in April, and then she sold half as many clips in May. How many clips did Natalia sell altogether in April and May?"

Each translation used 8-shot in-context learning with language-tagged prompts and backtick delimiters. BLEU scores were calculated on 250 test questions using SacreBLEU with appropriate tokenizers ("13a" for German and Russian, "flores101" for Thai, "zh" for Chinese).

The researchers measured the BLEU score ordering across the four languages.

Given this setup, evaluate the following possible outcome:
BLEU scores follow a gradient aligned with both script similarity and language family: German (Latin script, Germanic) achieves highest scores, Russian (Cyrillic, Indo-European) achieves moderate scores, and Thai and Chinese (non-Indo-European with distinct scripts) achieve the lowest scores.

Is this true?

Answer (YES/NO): NO